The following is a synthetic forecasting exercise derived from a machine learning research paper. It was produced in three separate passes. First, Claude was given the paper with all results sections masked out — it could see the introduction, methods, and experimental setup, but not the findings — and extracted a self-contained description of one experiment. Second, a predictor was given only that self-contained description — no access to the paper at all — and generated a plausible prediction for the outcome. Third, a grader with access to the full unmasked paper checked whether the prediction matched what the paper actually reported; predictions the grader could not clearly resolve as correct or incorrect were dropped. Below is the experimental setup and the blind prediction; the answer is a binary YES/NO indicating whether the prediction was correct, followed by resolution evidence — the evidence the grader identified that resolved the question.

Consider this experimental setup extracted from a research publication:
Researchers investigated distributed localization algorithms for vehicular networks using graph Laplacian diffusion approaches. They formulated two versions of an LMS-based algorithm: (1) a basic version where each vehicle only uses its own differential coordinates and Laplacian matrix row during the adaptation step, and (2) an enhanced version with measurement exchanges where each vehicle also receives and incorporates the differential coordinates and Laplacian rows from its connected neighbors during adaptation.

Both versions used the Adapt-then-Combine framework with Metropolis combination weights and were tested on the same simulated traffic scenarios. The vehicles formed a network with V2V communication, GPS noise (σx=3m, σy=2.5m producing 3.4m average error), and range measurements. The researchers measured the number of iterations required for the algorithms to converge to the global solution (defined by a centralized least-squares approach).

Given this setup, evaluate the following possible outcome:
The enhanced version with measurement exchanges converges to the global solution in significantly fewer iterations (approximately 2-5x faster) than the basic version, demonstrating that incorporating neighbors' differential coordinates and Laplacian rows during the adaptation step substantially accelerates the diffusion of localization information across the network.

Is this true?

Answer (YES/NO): NO